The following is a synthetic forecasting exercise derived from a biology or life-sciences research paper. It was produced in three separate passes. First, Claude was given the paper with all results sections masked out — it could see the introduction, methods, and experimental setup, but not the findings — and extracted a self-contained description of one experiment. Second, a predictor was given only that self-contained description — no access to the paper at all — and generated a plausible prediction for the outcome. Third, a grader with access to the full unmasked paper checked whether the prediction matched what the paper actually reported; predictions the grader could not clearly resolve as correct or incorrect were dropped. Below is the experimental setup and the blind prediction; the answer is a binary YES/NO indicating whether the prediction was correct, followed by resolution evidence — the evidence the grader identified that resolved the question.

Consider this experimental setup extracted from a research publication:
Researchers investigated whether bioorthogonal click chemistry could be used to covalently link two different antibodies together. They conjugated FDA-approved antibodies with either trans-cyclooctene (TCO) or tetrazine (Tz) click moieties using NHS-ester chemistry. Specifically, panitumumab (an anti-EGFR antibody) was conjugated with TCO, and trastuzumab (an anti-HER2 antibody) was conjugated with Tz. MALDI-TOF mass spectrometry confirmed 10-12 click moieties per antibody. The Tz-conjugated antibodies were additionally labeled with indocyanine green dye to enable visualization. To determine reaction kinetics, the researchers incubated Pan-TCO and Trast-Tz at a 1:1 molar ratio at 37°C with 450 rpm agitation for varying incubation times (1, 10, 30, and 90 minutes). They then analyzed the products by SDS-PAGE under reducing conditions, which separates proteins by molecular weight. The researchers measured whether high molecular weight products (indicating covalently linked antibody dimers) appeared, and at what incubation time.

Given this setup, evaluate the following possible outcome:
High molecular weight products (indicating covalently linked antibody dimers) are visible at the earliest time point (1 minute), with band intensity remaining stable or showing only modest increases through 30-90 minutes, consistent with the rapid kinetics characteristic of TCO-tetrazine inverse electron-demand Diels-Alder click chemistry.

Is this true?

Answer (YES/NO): NO